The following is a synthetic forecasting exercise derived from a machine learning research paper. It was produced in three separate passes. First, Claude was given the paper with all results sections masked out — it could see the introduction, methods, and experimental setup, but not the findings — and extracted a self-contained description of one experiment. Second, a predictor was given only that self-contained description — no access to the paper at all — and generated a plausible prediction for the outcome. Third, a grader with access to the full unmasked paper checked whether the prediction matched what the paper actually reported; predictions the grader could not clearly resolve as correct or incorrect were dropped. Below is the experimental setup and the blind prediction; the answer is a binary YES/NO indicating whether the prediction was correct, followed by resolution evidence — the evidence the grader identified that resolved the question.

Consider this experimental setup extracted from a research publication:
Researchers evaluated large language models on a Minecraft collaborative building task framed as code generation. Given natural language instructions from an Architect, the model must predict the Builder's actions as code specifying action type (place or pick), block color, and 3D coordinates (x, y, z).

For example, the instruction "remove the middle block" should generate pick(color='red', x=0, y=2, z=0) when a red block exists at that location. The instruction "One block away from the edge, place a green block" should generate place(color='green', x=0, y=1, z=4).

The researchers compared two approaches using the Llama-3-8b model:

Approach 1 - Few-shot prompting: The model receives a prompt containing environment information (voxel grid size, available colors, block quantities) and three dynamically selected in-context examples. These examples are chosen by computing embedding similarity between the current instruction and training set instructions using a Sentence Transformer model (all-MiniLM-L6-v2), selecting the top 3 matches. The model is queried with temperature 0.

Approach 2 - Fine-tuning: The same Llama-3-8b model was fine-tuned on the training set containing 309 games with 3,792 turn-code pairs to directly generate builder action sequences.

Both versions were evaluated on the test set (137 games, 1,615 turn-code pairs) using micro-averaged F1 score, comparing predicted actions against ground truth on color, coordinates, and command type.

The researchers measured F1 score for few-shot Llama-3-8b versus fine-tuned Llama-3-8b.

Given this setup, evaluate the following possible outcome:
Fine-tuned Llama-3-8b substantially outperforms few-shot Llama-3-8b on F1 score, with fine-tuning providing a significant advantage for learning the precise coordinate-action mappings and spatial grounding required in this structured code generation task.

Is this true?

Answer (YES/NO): NO